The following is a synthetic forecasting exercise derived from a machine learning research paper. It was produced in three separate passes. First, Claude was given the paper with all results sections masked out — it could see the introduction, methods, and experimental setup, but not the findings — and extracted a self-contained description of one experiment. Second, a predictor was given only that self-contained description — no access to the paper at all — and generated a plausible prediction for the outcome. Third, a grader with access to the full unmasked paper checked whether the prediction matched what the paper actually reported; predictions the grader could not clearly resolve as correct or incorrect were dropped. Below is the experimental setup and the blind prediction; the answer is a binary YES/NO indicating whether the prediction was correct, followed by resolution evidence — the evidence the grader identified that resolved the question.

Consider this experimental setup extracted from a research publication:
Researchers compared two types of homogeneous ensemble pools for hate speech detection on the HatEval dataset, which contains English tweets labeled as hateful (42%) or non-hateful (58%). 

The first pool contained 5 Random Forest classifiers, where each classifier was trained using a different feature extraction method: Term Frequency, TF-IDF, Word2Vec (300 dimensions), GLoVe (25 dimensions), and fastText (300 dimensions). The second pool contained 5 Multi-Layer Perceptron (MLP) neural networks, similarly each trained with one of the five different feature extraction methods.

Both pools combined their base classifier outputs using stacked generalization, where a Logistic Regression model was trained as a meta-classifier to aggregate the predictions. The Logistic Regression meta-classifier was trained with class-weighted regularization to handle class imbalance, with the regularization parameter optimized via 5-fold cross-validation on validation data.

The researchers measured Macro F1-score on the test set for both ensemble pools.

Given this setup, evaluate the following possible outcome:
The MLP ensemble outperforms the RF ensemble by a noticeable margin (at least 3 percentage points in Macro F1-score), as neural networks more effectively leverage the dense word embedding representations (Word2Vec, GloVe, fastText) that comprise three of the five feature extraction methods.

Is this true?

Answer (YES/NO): YES